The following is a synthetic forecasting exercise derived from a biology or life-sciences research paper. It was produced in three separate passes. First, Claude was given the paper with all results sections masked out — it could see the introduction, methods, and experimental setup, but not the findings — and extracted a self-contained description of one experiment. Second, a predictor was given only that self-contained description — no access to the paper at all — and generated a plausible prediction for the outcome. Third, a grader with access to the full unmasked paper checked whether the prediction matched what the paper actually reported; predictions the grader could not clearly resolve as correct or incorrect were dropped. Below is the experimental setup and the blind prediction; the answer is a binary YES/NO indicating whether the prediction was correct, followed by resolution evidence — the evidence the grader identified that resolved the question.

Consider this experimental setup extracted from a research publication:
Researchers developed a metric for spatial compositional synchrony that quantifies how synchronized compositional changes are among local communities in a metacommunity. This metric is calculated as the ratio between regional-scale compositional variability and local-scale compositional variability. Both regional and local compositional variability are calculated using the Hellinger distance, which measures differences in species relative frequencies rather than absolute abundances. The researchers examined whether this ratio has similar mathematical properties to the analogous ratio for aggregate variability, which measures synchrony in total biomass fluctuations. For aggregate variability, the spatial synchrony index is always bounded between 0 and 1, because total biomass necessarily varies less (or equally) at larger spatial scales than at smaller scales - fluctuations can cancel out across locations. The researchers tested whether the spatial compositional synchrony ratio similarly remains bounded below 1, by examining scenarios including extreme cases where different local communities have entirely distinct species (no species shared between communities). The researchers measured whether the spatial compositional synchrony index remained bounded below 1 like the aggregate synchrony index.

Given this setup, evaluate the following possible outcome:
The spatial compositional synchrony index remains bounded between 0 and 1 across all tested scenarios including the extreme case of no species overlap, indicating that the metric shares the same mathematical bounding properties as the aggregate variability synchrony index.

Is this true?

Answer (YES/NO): NO